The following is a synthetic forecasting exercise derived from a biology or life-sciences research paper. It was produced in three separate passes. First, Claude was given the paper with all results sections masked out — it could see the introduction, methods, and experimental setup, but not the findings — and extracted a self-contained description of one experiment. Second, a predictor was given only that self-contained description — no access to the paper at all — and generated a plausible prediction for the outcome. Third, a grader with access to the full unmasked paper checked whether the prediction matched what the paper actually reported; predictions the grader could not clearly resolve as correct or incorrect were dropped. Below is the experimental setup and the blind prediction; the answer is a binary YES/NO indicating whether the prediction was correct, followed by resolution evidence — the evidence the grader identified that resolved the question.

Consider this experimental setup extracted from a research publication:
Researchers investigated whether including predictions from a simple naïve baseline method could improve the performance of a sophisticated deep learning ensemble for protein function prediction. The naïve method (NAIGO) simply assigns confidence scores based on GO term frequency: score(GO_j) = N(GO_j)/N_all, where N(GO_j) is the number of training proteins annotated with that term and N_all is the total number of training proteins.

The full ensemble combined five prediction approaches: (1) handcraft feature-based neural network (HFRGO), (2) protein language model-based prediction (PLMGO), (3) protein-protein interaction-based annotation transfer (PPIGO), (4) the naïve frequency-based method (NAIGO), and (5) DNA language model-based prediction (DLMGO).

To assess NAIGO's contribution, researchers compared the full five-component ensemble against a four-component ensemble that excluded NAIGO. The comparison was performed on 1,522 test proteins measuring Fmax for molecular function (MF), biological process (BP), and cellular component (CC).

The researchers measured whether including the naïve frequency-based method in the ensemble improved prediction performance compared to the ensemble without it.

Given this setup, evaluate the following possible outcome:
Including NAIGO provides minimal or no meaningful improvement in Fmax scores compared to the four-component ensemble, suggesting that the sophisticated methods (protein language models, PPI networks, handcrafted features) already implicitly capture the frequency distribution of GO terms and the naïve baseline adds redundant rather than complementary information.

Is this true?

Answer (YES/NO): NO